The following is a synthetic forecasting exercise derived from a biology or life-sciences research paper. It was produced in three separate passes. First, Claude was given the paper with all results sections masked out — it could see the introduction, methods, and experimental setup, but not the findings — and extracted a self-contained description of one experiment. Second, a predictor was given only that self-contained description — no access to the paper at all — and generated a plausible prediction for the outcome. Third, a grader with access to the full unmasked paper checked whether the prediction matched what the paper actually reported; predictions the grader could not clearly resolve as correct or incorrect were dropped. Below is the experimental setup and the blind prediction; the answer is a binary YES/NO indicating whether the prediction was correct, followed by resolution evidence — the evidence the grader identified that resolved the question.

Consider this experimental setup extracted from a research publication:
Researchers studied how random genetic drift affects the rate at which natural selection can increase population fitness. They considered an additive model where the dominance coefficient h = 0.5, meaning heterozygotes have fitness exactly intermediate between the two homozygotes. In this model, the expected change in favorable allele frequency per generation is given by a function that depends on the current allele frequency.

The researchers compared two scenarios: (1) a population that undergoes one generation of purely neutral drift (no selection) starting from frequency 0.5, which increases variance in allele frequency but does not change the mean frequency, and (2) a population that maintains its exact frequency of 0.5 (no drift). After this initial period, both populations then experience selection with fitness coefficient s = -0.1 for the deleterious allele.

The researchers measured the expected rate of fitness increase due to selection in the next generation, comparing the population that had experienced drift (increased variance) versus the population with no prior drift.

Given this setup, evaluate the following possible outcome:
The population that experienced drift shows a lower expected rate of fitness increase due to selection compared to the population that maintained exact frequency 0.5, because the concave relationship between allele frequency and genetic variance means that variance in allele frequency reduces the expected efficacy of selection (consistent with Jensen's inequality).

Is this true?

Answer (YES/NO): NO